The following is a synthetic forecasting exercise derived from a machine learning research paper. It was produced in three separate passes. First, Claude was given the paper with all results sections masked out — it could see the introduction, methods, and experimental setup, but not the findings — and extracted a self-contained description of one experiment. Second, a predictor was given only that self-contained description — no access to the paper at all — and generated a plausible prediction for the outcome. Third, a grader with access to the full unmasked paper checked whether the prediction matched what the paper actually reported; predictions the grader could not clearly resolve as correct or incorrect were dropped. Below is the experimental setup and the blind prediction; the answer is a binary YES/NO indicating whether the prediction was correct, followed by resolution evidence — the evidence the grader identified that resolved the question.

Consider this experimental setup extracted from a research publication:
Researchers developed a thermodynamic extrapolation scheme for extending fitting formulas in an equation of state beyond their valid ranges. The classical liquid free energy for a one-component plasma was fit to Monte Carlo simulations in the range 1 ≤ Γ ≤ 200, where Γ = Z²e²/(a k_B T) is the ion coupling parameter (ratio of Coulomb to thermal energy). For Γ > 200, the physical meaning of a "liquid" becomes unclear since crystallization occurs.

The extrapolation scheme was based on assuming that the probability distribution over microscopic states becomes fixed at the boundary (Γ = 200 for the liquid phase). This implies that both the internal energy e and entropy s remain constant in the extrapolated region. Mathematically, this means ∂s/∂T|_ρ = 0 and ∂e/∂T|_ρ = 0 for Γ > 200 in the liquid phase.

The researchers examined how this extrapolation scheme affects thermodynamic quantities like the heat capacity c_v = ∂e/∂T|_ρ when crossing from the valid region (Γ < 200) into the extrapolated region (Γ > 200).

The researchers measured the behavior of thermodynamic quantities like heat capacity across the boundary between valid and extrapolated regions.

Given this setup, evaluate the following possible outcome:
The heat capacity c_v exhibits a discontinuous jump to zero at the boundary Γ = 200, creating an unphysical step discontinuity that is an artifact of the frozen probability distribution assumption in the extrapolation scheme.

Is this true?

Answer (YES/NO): NO